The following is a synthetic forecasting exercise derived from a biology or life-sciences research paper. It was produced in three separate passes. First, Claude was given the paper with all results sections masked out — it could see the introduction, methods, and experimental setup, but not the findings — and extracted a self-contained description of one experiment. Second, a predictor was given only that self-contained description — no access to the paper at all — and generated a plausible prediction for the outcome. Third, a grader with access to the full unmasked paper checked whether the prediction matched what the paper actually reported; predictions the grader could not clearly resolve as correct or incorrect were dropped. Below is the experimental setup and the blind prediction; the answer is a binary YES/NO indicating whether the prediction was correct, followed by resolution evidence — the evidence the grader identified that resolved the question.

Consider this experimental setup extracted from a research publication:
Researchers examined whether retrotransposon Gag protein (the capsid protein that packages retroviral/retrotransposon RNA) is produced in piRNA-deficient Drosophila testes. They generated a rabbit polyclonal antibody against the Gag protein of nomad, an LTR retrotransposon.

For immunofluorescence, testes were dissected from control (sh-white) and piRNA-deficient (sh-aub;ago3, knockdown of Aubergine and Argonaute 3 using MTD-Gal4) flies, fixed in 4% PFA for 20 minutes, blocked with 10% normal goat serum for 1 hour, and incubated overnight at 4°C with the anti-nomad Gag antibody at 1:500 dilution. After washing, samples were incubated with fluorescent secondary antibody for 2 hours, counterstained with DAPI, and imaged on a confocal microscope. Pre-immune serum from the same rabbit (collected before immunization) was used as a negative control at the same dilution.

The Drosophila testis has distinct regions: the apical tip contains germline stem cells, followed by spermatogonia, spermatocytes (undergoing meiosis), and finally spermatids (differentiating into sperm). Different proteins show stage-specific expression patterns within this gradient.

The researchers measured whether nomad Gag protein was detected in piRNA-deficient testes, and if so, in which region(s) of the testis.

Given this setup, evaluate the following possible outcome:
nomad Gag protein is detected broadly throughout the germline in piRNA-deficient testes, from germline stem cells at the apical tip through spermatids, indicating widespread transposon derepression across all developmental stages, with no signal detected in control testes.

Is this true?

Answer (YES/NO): NO